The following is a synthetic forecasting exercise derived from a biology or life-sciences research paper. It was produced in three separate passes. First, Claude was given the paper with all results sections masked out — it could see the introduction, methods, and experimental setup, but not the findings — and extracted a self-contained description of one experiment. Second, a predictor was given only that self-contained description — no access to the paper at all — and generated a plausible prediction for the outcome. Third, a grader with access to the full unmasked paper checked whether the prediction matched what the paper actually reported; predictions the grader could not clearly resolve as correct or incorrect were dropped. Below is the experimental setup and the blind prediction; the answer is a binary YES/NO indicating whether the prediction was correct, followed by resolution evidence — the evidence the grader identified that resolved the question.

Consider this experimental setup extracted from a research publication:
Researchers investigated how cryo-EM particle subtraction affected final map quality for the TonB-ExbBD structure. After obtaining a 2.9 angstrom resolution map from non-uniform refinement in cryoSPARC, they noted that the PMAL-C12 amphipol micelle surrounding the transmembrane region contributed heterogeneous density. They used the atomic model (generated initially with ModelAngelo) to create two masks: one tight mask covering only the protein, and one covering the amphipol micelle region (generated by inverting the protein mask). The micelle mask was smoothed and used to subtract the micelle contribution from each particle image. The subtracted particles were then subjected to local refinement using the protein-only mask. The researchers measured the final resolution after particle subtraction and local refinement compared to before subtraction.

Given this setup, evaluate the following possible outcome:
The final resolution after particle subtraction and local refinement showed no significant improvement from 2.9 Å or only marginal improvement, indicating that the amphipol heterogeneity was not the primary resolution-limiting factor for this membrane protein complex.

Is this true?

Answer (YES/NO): YES